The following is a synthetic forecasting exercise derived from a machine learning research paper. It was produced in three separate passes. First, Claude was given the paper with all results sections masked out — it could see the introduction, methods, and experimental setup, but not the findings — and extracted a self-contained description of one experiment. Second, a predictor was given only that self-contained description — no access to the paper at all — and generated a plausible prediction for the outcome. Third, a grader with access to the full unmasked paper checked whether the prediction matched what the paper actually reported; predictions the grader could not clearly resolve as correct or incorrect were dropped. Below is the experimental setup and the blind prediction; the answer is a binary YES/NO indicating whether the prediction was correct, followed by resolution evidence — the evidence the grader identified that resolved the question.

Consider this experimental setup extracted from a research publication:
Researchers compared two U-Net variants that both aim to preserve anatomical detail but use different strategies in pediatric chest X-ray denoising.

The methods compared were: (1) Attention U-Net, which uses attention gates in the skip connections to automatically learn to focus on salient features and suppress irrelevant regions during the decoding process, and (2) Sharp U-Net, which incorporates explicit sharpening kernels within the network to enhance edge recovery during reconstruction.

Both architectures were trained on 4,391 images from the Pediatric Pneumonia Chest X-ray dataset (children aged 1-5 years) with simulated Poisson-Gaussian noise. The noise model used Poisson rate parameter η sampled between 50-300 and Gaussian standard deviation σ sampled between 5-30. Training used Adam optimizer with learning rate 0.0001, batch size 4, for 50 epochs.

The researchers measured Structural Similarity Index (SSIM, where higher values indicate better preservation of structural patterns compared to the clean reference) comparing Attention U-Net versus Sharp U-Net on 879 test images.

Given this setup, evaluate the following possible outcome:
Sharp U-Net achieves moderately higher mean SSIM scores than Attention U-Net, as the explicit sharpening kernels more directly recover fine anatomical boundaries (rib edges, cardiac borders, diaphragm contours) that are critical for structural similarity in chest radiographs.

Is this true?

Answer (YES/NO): YES